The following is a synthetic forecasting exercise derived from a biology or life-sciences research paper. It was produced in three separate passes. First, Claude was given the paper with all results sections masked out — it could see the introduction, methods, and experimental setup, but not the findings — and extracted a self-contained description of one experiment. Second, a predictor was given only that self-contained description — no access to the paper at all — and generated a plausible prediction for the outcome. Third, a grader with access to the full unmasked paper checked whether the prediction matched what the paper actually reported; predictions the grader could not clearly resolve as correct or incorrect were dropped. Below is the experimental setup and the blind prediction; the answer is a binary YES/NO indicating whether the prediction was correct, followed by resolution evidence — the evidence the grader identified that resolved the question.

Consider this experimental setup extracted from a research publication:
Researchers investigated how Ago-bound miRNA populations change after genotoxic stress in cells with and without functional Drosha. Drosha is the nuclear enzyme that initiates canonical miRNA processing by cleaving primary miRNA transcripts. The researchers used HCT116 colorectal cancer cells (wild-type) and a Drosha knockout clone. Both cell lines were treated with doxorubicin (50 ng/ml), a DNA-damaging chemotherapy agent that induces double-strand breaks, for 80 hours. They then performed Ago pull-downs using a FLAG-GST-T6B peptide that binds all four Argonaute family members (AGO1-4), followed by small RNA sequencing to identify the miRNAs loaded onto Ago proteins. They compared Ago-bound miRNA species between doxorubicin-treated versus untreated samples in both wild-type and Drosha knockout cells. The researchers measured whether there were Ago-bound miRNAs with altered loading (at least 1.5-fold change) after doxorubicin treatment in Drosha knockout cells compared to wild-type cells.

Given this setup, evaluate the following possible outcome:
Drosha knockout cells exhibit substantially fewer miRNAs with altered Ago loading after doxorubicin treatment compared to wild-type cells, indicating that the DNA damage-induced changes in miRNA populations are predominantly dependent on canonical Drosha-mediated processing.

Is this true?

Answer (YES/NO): YES